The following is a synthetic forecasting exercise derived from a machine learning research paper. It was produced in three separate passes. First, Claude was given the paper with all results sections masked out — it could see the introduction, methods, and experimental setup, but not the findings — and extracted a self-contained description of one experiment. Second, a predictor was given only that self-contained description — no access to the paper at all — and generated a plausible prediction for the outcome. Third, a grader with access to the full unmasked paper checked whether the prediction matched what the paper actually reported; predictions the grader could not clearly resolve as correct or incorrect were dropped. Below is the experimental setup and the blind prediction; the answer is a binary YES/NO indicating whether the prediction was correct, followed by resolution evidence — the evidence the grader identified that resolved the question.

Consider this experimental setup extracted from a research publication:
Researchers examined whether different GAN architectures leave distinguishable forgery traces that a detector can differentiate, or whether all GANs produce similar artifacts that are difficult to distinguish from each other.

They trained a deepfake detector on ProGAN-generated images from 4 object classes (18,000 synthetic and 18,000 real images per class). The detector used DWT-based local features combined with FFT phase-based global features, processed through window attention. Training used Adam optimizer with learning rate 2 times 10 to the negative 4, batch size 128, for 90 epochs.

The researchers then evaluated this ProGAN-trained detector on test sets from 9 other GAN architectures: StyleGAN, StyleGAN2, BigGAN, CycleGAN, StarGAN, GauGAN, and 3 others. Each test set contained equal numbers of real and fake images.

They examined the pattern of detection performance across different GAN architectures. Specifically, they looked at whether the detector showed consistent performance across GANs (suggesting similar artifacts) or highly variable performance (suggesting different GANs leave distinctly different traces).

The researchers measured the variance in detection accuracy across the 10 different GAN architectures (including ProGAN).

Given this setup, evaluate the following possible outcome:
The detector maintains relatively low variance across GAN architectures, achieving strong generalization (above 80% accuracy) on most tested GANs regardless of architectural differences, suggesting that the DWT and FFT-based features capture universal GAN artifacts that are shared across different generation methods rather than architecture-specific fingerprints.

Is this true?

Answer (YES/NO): NO